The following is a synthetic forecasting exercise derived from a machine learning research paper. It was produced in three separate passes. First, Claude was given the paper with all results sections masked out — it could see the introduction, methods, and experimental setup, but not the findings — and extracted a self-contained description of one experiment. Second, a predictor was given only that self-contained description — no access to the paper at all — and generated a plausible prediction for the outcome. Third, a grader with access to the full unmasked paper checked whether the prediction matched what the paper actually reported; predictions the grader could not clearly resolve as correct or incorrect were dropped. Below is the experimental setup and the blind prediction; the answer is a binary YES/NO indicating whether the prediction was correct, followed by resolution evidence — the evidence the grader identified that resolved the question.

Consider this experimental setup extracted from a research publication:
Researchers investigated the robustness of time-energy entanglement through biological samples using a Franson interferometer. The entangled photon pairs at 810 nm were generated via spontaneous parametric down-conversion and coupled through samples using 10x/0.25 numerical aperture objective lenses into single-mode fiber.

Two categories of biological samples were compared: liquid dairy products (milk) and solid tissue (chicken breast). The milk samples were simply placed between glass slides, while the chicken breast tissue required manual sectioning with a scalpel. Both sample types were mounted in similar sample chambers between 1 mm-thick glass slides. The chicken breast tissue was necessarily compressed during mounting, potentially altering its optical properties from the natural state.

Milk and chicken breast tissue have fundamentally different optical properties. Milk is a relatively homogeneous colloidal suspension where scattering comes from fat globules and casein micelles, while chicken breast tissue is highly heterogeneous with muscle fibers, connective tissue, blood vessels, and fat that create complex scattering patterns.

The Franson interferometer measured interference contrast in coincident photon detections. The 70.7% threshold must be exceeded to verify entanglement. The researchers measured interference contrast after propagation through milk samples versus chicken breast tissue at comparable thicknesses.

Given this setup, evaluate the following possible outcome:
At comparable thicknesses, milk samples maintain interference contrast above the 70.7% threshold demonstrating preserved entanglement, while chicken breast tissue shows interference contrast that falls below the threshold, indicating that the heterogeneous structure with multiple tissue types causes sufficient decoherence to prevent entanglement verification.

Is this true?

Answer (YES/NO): NO